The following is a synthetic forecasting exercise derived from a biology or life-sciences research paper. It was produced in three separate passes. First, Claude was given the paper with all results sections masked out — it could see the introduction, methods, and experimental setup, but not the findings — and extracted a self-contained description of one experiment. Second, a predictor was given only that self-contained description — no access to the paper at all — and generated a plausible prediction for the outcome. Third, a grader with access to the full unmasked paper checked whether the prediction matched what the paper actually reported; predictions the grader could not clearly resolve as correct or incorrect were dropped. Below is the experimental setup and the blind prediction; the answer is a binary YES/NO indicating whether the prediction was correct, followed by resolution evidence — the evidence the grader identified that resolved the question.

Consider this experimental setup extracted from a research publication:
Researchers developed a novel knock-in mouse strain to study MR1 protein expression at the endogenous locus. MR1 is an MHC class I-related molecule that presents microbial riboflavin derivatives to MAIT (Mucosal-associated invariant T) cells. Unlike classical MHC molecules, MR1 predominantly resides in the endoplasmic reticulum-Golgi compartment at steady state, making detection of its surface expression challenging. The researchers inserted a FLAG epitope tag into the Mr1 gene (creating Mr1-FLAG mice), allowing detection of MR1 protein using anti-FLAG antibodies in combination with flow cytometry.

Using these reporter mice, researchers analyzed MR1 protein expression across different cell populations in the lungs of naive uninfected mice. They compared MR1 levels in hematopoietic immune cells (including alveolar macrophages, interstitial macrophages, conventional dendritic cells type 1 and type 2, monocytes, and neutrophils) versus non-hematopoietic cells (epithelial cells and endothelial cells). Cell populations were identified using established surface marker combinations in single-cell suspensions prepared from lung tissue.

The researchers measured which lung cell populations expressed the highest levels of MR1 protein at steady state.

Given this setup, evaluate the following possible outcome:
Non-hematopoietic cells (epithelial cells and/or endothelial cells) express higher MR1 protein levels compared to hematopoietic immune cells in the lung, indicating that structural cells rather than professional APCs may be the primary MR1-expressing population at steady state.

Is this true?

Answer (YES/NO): NO